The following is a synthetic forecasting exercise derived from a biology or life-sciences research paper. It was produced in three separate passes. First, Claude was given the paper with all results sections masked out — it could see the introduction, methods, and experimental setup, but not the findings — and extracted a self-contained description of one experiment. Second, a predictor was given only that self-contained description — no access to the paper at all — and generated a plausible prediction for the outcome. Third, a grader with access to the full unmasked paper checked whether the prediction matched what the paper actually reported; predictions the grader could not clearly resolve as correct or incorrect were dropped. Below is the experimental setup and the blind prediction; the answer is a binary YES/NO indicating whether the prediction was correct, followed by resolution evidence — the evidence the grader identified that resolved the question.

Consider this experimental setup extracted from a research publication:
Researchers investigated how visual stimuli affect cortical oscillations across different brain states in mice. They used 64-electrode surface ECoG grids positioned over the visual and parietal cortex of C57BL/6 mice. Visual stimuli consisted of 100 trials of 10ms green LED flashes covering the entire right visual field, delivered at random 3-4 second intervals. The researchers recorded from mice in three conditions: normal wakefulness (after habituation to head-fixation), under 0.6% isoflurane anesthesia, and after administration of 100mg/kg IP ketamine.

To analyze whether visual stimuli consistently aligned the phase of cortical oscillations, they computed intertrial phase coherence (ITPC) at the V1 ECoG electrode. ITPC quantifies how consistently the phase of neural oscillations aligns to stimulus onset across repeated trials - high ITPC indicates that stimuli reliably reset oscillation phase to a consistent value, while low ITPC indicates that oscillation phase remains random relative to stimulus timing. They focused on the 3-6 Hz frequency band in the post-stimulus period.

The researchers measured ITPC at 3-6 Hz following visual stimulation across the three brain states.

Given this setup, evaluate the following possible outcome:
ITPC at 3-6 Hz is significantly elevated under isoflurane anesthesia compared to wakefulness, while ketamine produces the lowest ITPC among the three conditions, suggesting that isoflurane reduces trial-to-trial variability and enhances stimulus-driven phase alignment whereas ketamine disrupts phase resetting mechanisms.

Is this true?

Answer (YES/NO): NO